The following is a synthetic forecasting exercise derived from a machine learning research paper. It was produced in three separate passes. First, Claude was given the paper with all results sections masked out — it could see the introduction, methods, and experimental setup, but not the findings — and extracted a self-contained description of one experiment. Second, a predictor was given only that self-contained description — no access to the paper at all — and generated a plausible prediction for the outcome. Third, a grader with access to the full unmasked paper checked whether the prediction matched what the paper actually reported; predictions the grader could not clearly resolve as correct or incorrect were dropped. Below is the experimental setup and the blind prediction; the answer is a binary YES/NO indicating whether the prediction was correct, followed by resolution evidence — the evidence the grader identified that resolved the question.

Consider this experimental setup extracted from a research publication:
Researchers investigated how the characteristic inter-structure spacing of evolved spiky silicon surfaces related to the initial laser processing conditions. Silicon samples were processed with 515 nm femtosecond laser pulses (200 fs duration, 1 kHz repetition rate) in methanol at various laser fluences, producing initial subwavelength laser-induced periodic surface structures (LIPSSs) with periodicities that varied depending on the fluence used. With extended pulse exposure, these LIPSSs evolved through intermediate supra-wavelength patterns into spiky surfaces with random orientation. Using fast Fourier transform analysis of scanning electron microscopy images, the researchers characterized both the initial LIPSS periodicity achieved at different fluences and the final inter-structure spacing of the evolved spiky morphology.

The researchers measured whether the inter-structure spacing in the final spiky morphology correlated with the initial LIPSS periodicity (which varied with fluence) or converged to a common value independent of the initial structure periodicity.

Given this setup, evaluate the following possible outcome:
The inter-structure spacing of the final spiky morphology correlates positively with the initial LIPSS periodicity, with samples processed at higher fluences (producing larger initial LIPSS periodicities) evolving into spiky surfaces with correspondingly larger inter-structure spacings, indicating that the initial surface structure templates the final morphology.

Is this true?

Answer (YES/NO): NO